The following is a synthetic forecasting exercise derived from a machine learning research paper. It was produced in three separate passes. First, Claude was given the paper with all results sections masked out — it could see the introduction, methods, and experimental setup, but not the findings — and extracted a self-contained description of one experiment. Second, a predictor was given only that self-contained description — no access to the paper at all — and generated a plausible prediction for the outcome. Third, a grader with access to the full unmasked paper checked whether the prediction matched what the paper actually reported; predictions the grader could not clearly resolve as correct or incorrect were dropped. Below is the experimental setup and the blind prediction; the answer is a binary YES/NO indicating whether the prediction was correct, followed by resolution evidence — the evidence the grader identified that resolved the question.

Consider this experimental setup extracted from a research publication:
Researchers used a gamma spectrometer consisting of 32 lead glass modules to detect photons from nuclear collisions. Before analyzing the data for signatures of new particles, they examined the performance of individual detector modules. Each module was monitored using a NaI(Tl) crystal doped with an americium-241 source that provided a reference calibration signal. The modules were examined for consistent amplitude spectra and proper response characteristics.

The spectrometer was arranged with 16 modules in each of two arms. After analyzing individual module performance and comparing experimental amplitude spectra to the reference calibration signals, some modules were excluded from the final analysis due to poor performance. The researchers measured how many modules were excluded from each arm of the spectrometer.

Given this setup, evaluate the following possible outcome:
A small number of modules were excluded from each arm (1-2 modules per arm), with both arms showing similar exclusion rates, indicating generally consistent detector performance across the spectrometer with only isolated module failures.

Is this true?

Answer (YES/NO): NO